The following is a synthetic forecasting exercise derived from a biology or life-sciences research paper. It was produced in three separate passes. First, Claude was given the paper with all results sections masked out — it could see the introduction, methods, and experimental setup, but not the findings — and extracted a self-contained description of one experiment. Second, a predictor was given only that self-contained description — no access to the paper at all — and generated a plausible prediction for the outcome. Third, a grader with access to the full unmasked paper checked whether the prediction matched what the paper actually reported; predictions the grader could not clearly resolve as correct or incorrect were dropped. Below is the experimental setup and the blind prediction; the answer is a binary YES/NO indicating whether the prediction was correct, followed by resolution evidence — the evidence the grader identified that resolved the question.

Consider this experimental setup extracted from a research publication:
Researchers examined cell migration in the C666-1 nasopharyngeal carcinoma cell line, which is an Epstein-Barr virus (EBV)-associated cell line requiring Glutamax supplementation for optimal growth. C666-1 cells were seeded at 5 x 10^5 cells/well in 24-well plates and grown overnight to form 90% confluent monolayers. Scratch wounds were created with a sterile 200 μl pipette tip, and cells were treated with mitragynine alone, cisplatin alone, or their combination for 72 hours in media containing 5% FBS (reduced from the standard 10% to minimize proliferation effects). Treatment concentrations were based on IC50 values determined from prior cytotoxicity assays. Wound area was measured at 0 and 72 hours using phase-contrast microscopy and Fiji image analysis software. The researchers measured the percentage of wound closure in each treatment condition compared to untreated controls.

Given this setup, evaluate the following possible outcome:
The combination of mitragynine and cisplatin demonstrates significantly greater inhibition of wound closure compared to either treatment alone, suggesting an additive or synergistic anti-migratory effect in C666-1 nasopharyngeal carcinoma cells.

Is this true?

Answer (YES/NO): YES